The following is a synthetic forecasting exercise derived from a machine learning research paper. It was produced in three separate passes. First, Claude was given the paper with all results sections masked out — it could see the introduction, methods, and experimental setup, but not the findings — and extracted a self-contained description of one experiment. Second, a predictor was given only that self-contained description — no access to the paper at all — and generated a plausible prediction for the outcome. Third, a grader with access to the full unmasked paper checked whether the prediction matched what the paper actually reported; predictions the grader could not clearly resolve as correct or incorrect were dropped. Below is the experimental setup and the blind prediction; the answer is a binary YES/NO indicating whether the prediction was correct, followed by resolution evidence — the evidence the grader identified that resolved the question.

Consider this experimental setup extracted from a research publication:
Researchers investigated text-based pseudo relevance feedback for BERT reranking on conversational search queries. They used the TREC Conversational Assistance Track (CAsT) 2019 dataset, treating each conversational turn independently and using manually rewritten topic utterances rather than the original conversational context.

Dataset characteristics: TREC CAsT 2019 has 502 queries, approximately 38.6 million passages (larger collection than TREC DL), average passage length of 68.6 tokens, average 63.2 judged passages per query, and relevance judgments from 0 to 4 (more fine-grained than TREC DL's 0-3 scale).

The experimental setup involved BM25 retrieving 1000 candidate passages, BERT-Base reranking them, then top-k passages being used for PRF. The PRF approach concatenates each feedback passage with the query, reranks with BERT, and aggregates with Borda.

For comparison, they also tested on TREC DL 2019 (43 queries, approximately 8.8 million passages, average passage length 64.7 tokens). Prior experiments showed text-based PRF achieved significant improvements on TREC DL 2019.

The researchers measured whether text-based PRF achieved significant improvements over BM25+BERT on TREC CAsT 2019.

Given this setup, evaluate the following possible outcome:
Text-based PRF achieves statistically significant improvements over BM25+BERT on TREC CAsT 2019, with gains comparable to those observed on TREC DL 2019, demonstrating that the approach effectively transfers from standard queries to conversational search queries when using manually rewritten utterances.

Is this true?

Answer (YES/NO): NO